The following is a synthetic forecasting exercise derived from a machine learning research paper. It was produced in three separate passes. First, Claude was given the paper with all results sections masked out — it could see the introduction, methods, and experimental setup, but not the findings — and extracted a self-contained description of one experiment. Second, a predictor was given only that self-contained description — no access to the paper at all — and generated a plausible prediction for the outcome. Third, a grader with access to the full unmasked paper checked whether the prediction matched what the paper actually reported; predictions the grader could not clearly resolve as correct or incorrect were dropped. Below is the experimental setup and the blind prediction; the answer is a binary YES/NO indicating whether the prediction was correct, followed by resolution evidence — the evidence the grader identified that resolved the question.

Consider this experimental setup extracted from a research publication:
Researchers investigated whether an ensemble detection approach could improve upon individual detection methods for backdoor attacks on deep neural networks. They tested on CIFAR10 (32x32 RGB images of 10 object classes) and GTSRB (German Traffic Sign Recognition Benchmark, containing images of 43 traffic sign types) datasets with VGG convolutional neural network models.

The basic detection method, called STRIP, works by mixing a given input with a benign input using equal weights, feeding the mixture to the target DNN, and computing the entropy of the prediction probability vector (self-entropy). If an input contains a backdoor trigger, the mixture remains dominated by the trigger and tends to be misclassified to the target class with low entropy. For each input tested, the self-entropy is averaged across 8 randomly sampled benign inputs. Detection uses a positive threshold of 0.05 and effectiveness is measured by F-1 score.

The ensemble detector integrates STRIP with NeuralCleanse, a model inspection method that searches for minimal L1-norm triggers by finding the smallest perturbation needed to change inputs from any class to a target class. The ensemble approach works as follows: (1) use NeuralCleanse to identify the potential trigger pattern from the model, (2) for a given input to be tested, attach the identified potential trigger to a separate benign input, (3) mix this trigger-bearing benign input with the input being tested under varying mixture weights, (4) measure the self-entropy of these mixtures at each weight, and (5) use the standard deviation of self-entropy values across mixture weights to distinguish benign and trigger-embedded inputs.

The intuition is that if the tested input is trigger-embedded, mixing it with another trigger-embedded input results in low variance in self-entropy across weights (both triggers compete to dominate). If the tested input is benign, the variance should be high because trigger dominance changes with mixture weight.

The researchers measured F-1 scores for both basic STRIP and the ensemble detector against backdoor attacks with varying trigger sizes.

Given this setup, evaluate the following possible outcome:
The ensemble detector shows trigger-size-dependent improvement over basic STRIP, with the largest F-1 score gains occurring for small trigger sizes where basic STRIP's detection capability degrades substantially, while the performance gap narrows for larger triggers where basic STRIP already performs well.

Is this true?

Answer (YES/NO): NO